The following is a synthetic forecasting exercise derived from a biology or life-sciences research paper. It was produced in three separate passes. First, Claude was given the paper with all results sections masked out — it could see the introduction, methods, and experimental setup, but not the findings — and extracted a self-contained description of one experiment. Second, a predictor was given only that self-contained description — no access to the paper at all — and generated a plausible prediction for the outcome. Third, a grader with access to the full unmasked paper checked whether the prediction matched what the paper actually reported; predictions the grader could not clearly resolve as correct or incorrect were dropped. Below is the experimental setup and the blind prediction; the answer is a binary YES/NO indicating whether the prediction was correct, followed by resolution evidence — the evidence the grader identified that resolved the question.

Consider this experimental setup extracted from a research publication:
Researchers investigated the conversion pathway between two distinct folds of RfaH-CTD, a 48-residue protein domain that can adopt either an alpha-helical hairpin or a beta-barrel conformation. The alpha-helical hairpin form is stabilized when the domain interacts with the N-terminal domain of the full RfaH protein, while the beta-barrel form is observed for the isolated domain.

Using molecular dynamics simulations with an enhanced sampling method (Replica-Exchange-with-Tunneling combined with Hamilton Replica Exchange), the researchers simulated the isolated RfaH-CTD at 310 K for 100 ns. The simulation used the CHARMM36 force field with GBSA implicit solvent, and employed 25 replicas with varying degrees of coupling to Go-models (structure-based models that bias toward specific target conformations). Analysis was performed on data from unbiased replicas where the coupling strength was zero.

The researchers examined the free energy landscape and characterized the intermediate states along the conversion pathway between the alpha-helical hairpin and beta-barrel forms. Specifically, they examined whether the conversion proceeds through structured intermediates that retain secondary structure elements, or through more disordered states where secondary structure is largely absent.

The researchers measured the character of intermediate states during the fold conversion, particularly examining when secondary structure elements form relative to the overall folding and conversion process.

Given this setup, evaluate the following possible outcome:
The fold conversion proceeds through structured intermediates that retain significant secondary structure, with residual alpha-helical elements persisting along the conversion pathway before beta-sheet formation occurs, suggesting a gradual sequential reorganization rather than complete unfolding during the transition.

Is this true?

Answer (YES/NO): NO